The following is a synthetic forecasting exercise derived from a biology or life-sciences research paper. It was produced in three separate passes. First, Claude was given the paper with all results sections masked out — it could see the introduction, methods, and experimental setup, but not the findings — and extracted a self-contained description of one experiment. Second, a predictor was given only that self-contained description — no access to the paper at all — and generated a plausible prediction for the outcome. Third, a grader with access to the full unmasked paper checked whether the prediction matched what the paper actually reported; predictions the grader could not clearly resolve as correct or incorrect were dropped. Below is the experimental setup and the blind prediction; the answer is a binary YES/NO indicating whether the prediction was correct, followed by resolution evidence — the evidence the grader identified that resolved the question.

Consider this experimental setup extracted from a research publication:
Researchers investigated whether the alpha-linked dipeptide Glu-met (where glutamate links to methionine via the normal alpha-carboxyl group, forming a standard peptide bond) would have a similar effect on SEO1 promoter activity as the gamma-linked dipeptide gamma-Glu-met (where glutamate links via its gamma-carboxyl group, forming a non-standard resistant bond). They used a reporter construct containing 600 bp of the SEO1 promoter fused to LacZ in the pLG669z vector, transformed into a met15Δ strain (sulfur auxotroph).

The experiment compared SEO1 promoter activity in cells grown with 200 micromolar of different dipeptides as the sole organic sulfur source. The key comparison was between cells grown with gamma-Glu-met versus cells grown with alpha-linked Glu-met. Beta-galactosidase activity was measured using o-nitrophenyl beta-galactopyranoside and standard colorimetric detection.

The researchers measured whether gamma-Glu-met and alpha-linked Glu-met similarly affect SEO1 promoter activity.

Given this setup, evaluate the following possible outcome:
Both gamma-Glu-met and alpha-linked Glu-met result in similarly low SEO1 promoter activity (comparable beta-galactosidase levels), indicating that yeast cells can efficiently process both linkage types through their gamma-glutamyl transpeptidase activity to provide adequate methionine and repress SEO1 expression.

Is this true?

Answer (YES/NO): NO